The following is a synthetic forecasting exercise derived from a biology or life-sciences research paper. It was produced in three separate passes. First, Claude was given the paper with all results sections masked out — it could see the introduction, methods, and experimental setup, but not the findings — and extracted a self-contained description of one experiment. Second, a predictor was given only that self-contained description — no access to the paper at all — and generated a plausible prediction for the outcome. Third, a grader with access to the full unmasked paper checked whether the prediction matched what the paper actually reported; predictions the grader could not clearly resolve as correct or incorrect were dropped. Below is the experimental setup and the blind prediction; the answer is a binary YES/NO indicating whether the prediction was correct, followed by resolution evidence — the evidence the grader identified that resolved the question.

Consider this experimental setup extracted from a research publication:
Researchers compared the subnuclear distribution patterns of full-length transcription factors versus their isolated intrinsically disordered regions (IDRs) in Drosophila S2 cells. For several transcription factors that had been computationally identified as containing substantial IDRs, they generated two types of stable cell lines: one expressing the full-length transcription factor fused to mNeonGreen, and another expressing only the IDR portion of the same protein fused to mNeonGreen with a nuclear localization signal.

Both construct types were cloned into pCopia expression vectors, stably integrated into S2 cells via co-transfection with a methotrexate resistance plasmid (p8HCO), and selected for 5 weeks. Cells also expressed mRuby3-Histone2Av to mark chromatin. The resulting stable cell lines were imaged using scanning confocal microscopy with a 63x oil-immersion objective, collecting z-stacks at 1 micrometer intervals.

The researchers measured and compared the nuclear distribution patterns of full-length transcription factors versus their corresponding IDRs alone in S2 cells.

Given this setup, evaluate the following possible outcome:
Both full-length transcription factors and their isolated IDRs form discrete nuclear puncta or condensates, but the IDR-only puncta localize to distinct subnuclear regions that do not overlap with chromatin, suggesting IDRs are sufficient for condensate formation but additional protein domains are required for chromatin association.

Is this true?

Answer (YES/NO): NO